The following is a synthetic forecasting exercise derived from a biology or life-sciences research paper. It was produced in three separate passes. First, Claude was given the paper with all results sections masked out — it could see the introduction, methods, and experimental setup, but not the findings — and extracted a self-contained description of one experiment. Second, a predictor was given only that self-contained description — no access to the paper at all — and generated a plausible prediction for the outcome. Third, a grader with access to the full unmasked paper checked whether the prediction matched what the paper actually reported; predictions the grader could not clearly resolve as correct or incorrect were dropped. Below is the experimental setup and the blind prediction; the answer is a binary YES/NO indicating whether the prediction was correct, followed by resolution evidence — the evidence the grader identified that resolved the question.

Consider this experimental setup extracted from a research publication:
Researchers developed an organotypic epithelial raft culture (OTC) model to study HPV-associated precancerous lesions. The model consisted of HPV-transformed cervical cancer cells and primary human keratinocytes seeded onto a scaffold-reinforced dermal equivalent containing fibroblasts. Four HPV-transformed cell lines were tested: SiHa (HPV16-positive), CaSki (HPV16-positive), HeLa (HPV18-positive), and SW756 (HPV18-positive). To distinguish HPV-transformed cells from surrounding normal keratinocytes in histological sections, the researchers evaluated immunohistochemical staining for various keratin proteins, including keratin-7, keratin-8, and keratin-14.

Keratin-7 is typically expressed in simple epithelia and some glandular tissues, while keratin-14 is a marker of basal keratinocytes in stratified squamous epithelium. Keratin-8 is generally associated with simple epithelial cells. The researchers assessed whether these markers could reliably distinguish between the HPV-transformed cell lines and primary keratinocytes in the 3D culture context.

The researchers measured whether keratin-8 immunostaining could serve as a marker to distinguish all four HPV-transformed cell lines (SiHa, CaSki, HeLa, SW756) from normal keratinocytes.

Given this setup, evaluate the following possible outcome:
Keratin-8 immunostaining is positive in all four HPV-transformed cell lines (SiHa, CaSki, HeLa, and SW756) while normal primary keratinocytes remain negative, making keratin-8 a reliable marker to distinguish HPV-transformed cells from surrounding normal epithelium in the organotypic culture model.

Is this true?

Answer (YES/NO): NO